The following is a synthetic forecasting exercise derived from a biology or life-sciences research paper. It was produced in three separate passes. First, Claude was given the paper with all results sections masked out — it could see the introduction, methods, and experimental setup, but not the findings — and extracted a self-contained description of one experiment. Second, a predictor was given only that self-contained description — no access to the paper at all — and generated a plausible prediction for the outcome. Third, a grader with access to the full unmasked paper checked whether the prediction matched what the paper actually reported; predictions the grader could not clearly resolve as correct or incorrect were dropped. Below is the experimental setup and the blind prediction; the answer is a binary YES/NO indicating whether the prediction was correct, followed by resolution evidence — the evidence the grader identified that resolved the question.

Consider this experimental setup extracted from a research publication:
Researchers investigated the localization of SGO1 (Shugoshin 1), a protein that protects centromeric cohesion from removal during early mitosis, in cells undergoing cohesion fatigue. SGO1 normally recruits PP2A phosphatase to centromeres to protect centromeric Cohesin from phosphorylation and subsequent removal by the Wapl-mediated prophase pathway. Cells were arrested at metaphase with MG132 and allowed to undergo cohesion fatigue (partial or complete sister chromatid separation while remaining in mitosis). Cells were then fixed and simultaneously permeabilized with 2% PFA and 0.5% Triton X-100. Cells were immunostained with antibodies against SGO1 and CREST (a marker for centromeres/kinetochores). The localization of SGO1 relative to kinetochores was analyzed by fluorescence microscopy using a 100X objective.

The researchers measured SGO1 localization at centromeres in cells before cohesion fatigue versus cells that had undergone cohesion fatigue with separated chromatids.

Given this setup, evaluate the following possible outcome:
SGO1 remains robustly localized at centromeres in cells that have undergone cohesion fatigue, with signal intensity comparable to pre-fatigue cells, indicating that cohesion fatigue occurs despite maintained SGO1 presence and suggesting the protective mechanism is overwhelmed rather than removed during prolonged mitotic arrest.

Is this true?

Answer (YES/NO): YES